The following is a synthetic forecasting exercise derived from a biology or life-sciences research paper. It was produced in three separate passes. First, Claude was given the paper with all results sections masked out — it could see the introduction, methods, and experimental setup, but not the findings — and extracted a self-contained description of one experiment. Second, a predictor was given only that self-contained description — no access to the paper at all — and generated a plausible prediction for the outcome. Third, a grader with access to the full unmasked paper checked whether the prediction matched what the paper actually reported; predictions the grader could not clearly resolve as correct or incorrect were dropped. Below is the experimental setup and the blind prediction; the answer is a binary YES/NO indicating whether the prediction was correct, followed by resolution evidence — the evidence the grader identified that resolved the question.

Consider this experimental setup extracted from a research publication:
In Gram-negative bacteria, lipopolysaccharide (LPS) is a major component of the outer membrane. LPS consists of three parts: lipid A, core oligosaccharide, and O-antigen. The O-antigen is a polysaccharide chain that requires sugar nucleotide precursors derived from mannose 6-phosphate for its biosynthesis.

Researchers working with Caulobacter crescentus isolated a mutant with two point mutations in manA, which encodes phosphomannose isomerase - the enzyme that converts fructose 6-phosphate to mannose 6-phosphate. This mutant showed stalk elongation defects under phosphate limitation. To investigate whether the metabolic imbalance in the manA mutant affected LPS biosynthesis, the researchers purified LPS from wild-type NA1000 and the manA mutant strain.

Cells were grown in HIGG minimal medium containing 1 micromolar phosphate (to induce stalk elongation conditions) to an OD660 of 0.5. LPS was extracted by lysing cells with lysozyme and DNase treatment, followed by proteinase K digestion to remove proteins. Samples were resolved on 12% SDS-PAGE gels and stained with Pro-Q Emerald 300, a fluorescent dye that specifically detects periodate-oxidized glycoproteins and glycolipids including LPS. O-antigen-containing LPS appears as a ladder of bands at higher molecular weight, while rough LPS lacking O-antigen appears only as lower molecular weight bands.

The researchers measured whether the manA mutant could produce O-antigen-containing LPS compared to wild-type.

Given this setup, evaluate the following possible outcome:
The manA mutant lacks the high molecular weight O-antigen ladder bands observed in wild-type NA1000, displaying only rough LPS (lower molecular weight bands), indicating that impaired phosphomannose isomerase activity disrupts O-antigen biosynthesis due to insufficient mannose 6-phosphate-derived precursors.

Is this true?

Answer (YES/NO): NO